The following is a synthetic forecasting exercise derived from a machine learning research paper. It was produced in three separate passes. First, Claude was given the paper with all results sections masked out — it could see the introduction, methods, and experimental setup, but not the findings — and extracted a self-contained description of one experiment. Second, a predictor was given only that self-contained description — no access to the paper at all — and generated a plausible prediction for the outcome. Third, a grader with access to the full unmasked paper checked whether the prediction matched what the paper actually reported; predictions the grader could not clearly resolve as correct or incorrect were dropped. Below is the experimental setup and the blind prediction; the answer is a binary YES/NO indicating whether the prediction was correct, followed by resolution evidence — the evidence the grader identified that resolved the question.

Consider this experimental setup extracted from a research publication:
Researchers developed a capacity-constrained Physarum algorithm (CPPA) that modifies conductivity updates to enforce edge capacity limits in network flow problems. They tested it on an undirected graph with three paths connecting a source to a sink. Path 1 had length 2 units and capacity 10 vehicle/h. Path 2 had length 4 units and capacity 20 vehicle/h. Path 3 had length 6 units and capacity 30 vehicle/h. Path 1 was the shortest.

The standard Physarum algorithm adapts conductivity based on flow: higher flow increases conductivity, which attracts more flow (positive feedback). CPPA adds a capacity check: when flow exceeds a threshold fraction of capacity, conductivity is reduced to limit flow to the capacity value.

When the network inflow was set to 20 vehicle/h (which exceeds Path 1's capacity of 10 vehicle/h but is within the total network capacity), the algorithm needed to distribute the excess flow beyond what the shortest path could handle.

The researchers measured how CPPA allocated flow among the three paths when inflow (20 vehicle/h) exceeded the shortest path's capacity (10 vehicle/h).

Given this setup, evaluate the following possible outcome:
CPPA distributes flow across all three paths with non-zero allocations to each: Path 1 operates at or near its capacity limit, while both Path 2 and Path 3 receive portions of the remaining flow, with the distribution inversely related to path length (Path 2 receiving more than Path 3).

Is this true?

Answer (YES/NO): YES